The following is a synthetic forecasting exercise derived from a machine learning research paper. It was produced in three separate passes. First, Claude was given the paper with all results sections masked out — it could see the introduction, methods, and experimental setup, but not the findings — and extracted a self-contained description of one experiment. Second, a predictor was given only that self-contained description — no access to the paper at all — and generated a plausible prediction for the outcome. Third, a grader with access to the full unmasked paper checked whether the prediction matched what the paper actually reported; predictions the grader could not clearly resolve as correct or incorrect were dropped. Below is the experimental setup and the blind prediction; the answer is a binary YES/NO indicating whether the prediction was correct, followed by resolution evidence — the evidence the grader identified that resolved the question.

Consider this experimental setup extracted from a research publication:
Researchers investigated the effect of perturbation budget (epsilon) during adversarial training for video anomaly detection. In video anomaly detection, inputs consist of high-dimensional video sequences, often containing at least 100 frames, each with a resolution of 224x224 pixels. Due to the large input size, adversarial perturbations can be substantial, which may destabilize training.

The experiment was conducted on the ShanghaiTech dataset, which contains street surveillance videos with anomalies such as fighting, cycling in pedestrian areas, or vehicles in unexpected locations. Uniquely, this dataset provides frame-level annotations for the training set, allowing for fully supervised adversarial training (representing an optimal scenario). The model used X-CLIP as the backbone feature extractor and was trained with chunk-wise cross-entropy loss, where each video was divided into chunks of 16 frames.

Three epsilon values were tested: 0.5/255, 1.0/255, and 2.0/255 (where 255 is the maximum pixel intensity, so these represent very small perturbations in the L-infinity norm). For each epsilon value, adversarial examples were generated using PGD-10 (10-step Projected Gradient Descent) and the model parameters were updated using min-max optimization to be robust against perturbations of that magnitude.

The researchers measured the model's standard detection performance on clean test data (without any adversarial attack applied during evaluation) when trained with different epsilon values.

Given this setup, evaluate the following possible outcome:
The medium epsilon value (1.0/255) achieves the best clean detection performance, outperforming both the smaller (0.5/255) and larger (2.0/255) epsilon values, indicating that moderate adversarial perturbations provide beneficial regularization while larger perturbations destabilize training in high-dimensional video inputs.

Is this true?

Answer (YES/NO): NO